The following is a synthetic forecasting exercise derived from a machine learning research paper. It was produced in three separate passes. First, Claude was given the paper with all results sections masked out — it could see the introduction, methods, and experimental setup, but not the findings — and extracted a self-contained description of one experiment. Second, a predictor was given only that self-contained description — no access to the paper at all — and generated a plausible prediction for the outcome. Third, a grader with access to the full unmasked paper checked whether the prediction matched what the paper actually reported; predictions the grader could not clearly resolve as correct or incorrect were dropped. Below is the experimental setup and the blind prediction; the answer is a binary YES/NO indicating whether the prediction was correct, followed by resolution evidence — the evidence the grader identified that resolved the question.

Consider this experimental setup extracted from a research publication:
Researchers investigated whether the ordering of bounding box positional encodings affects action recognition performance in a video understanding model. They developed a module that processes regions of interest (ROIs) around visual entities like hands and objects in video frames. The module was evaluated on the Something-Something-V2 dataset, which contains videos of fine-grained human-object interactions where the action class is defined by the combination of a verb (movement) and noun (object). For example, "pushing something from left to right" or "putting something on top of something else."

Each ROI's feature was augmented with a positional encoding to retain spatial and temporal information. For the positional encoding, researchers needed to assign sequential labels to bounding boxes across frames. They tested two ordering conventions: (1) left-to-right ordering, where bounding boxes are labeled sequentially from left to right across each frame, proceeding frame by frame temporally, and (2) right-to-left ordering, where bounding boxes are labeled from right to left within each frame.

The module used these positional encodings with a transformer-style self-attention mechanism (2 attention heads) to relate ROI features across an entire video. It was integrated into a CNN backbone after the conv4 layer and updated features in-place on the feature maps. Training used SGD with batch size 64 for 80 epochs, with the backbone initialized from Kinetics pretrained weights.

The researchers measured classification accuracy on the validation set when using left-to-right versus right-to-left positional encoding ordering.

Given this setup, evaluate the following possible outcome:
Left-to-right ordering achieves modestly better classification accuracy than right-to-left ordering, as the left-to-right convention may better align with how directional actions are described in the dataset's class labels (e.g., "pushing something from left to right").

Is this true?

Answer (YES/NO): NO